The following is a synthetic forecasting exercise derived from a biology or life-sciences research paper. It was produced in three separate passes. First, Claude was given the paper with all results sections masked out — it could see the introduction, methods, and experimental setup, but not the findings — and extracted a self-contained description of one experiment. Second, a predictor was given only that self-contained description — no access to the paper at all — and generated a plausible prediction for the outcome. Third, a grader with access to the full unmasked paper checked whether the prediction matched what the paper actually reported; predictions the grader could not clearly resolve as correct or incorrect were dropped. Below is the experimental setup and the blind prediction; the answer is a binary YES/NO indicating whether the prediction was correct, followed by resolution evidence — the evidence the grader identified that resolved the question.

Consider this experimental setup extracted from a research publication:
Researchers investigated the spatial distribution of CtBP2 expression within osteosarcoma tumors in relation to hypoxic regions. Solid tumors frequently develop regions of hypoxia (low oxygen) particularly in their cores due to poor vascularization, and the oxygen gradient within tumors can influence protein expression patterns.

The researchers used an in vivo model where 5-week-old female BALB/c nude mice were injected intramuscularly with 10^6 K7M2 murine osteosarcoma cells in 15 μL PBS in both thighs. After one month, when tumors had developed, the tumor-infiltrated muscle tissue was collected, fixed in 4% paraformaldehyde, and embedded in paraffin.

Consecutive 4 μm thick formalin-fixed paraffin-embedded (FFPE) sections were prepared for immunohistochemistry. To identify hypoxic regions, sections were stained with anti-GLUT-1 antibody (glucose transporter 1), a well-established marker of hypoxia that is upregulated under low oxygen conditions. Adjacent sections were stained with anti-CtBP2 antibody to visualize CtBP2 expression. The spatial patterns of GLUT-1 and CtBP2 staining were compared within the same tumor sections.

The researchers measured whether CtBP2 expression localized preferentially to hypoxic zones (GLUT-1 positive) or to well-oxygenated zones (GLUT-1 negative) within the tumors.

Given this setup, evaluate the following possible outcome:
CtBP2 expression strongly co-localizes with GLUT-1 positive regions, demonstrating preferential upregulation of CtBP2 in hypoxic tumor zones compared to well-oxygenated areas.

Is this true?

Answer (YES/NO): NO